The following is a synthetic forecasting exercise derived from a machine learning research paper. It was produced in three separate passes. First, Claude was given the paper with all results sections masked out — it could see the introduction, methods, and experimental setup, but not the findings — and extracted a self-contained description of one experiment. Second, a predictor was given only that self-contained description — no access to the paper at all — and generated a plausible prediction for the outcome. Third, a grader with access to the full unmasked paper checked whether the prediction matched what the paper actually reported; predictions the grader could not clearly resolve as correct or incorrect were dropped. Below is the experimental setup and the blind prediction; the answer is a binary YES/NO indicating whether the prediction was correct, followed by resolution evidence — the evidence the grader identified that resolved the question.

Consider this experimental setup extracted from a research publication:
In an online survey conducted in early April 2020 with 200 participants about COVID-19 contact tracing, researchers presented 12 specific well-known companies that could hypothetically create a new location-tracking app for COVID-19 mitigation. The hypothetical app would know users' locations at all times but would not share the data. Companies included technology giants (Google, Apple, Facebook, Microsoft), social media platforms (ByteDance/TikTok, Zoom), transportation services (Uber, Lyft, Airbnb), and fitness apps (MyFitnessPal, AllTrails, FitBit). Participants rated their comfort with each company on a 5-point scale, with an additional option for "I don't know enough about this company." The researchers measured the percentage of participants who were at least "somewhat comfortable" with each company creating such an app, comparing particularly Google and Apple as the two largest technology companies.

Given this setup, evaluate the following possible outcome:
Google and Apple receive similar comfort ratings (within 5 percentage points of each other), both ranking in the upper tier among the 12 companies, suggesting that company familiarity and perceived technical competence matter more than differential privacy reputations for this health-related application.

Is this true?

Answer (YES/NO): NO